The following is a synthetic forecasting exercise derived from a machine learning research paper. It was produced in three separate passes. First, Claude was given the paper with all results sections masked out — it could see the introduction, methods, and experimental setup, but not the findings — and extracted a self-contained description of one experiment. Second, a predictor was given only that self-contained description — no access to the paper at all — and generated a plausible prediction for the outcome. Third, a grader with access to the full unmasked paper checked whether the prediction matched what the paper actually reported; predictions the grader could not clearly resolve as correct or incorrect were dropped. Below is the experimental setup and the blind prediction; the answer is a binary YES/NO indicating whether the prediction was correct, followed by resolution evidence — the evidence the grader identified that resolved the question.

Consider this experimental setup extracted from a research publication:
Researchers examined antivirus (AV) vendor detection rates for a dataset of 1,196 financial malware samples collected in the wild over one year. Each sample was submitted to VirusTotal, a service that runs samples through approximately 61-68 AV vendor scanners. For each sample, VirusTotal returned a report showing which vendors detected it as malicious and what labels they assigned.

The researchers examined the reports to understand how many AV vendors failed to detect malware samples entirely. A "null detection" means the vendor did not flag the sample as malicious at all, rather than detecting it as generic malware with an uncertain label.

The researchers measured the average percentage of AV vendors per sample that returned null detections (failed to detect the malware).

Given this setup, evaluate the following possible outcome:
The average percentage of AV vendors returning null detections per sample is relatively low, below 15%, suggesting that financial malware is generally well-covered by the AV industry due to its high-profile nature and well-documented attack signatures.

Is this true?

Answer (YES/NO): NO